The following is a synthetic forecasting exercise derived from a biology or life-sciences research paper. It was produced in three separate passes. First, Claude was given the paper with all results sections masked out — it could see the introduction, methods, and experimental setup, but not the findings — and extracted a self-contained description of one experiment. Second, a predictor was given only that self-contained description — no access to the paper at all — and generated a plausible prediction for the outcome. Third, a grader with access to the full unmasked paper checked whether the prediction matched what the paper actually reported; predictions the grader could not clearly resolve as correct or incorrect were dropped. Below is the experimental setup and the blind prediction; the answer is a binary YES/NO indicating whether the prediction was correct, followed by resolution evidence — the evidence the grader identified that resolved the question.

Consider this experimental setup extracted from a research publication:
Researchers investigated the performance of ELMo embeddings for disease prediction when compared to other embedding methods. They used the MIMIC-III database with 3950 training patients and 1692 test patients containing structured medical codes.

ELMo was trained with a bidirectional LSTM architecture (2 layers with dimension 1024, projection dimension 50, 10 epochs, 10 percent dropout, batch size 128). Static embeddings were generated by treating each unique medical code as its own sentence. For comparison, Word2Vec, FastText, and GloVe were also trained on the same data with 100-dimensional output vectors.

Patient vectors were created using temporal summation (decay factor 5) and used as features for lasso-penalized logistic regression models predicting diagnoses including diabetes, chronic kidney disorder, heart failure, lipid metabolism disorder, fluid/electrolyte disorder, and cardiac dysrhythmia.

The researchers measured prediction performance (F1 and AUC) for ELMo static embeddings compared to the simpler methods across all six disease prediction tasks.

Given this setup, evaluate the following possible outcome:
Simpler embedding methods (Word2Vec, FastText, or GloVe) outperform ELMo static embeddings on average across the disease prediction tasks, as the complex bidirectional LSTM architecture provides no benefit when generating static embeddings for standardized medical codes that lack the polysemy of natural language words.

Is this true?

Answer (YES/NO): YES